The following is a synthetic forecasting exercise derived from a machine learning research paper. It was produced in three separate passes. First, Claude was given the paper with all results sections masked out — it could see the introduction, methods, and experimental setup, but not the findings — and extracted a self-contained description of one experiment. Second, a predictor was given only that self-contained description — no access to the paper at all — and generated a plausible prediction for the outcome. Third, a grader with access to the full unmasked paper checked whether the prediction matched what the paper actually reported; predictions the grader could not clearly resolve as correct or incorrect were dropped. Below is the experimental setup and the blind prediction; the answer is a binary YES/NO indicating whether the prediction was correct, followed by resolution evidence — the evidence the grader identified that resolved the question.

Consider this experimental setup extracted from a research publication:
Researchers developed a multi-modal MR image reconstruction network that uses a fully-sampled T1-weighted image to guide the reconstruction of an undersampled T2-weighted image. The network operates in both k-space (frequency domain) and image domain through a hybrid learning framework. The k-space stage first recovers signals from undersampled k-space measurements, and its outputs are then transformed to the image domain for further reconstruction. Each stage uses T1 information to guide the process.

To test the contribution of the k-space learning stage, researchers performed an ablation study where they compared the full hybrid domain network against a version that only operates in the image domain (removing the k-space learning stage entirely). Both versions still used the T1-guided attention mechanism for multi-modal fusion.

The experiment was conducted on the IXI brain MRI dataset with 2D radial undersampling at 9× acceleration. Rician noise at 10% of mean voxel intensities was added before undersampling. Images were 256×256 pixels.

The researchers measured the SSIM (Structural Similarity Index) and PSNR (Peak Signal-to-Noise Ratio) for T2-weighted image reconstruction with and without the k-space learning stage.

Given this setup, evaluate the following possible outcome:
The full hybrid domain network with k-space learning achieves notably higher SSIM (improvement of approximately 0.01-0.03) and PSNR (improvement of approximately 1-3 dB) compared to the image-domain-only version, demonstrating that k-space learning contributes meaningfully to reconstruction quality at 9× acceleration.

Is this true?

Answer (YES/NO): YES